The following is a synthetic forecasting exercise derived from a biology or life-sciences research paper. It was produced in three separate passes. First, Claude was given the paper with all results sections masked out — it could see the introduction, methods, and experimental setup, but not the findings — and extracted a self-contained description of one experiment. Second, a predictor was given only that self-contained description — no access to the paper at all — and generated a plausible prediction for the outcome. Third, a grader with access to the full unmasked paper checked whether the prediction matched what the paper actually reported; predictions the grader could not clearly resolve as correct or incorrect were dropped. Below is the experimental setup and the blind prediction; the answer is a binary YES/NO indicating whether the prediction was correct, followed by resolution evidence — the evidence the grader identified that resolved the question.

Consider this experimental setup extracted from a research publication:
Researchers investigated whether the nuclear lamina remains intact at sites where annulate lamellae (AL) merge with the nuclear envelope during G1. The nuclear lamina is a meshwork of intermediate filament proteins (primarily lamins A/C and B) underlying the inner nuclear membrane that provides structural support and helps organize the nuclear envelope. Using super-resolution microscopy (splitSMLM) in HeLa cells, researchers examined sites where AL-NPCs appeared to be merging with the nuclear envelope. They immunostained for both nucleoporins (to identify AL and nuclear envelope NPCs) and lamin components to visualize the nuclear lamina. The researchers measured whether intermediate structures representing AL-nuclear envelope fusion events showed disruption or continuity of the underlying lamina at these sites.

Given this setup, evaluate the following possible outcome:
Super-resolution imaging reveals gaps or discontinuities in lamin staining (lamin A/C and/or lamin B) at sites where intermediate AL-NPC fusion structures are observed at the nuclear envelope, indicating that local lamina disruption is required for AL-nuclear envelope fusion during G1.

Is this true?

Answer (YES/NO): NO